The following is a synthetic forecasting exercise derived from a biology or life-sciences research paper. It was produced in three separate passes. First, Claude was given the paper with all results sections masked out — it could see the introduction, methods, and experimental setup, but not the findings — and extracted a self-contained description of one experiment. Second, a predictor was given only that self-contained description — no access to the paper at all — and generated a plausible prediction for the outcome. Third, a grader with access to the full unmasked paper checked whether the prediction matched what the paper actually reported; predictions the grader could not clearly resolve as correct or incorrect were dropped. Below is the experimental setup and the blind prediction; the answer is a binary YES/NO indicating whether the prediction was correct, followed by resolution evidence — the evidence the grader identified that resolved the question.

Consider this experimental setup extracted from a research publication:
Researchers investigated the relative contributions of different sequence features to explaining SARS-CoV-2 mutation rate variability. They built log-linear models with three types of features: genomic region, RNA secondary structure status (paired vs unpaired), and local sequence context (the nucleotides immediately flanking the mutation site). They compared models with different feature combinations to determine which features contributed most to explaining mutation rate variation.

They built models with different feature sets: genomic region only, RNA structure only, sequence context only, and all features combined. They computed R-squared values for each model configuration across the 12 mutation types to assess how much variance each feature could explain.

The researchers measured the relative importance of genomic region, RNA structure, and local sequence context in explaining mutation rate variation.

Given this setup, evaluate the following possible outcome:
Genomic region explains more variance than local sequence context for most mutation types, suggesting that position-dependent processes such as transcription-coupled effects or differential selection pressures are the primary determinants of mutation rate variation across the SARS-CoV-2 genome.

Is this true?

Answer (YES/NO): NO